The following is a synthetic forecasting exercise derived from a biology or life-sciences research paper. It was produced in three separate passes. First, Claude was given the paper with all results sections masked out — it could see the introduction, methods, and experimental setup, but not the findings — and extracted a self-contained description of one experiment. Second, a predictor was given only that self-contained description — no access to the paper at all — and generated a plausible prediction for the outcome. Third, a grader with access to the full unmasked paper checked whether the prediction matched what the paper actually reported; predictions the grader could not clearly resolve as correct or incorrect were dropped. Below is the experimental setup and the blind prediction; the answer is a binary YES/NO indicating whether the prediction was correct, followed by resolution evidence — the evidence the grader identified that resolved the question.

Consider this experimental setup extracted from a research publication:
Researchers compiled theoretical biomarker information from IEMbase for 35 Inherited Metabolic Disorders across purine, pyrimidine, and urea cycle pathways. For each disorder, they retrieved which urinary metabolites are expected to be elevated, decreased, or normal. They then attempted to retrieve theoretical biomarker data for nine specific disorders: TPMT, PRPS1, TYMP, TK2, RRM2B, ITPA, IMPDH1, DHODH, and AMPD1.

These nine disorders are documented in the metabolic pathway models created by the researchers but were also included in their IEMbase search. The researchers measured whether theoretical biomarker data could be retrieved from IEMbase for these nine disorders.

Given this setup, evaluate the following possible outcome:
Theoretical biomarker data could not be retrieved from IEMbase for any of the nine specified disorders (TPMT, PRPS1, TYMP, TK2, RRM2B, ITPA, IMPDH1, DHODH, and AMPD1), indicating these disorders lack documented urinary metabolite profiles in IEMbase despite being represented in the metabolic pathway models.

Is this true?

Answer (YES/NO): YES